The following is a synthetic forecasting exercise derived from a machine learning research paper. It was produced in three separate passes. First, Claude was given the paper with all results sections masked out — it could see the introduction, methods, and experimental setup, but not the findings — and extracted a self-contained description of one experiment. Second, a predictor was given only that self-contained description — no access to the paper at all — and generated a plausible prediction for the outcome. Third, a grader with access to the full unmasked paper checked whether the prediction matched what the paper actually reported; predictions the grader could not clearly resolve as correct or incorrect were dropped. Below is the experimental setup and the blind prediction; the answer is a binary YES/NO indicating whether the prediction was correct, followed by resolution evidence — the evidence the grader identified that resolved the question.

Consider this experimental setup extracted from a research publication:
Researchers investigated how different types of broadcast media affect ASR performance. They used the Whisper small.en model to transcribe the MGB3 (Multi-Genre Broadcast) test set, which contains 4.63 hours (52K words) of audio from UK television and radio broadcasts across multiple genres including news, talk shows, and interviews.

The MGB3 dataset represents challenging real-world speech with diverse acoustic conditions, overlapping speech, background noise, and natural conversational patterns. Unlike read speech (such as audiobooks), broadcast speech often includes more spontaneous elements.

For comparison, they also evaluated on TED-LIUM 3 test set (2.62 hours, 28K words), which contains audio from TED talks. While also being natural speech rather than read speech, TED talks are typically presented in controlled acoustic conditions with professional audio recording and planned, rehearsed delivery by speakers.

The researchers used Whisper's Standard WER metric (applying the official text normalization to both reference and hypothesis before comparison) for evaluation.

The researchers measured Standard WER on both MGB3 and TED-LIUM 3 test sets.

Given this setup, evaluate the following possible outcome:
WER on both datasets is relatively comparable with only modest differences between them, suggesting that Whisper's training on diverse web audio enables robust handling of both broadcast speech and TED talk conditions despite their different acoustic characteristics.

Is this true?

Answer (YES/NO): NO